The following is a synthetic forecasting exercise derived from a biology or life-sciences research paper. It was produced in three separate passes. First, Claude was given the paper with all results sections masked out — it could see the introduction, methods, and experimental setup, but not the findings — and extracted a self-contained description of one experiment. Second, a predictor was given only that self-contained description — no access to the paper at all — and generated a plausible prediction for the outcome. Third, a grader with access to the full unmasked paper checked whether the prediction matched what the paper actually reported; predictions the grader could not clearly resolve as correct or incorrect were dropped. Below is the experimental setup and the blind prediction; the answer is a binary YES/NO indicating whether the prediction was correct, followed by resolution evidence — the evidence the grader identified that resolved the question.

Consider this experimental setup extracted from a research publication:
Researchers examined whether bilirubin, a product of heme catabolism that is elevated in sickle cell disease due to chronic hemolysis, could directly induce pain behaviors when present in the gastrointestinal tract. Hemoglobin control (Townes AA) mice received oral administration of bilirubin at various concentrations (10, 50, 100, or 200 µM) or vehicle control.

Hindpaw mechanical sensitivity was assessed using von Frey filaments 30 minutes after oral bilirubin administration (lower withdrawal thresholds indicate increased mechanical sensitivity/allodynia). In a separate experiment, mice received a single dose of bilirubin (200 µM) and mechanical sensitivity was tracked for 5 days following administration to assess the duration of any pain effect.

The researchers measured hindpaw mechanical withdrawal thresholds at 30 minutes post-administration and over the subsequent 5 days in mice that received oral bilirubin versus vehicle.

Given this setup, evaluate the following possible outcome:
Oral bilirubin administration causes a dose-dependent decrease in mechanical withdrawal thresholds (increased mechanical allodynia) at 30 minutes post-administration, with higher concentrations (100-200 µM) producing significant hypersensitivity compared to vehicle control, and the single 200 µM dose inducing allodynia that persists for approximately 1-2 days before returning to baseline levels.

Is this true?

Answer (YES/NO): NO